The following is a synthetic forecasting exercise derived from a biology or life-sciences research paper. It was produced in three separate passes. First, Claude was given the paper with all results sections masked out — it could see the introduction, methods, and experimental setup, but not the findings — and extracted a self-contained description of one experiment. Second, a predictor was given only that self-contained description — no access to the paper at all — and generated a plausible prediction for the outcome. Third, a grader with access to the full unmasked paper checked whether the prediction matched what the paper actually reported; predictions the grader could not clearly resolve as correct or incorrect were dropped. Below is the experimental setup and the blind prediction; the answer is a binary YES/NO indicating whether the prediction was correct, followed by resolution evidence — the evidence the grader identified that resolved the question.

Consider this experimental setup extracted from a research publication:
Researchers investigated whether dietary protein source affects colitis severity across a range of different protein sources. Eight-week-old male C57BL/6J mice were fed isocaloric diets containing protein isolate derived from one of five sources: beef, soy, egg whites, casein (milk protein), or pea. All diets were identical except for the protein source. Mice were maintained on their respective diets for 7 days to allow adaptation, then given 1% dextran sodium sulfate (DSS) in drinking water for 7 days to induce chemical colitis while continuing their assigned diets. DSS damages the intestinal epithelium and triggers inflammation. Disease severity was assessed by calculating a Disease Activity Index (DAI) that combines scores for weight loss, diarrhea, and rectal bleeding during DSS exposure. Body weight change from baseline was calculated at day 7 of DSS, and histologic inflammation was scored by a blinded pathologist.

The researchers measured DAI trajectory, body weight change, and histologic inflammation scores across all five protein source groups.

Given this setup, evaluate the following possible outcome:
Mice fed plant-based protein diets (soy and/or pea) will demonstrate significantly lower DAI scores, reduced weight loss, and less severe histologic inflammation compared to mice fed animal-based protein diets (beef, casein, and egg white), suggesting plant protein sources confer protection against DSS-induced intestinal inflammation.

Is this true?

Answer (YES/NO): NO